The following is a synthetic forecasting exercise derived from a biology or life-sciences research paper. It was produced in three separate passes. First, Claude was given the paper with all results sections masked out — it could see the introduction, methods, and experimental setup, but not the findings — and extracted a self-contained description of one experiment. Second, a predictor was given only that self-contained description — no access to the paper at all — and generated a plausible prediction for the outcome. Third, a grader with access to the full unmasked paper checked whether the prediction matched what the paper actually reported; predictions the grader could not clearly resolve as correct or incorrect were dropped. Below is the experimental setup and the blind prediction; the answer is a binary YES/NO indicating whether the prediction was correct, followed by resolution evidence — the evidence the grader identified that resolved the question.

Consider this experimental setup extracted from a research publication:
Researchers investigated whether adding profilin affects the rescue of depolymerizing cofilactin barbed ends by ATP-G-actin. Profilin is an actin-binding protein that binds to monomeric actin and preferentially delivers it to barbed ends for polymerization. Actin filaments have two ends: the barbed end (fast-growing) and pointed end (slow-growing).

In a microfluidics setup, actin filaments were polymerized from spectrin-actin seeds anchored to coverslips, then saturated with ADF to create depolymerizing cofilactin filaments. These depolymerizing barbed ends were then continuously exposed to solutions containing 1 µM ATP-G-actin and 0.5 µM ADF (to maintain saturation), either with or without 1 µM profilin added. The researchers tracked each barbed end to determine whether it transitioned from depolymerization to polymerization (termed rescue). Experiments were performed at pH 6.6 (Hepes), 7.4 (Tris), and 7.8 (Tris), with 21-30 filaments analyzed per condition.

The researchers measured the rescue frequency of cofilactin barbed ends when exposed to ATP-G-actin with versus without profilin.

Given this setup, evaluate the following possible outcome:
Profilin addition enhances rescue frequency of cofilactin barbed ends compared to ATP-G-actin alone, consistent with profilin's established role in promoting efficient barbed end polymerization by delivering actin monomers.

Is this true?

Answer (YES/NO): NO